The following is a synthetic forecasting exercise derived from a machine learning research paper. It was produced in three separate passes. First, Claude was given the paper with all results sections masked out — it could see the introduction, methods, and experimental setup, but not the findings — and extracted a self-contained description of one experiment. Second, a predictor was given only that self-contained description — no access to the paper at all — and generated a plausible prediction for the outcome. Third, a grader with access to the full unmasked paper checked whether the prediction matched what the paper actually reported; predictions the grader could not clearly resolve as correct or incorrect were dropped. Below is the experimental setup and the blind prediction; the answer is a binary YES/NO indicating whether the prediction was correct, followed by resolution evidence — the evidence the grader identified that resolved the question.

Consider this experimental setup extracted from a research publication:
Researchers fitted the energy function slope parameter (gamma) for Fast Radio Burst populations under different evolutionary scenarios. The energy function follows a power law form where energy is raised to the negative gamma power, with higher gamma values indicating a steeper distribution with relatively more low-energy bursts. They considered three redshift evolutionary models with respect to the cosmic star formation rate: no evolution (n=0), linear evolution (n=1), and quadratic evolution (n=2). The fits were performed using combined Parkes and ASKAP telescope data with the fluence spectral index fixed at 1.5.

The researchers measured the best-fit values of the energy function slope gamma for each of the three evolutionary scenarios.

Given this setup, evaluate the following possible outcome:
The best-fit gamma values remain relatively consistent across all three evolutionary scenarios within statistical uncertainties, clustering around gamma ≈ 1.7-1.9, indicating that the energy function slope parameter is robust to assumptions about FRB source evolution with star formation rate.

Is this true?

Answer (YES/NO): NO